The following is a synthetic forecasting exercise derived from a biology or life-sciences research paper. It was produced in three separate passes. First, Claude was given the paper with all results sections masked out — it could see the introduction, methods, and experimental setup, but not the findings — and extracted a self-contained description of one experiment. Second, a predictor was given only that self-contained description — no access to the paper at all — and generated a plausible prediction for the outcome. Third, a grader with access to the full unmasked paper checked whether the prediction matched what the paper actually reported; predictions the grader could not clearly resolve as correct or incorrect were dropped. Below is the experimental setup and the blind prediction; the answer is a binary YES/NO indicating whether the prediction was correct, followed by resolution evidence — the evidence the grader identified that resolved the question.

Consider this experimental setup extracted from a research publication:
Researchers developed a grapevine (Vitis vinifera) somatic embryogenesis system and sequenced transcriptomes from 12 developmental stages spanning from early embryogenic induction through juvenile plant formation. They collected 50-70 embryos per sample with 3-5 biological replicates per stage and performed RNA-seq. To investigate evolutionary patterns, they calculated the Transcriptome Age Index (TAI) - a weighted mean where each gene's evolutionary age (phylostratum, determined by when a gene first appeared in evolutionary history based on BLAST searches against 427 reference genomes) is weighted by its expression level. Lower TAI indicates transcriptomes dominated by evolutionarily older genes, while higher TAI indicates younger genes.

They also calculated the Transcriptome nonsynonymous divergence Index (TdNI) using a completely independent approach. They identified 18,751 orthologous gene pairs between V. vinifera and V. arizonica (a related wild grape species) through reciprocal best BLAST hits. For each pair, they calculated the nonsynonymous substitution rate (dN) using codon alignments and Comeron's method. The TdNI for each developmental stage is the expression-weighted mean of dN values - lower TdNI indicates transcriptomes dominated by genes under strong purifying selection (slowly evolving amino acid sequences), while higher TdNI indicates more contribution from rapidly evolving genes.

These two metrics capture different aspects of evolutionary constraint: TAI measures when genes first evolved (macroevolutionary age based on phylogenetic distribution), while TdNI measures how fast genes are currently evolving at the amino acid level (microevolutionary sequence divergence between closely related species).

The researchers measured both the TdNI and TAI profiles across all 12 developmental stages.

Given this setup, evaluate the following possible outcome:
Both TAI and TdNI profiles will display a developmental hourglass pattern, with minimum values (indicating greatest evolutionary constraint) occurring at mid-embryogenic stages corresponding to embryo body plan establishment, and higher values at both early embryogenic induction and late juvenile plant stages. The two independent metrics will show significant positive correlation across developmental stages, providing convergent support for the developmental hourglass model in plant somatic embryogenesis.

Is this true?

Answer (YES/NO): NO